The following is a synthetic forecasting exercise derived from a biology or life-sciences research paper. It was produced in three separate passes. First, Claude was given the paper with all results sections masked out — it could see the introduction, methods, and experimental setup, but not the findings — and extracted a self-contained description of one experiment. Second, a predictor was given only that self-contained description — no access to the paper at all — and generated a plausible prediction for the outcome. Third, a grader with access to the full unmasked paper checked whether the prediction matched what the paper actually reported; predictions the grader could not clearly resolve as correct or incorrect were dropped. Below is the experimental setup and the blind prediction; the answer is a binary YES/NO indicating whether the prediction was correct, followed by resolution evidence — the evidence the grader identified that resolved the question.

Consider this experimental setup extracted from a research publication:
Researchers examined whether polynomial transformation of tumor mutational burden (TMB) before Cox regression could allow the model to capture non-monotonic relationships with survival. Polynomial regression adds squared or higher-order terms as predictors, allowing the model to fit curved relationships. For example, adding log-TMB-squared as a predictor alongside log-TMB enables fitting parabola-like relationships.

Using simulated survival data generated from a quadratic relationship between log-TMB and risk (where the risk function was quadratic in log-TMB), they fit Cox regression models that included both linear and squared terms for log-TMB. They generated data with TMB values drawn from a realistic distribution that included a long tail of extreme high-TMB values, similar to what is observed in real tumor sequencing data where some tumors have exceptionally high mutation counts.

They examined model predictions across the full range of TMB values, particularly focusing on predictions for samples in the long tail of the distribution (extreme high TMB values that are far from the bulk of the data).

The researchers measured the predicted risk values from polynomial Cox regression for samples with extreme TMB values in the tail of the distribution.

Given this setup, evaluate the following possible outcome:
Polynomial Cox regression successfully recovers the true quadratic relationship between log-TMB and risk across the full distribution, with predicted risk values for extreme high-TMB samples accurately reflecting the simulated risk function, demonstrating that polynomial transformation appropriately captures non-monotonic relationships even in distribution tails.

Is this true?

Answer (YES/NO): NO